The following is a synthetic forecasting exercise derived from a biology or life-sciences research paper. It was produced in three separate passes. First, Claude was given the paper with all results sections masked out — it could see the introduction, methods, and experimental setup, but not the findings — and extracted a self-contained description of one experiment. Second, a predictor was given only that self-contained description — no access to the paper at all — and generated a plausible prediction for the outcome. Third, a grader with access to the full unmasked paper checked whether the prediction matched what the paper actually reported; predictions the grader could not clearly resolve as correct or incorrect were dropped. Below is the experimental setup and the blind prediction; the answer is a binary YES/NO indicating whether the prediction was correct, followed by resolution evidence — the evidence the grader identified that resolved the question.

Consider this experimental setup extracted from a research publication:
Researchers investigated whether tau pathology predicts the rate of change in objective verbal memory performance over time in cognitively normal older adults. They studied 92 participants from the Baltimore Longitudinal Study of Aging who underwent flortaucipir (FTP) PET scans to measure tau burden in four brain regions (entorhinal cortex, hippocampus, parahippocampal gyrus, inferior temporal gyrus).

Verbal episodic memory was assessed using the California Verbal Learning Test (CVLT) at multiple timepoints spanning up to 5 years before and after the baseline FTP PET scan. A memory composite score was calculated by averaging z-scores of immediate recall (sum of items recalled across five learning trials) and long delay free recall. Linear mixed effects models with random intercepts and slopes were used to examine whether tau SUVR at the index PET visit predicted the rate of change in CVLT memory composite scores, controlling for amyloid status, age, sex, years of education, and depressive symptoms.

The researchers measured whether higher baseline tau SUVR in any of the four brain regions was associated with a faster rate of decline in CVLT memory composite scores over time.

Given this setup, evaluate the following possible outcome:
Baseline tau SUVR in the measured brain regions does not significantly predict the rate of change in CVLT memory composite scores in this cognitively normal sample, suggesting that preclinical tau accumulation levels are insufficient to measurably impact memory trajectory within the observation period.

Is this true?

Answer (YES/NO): NO